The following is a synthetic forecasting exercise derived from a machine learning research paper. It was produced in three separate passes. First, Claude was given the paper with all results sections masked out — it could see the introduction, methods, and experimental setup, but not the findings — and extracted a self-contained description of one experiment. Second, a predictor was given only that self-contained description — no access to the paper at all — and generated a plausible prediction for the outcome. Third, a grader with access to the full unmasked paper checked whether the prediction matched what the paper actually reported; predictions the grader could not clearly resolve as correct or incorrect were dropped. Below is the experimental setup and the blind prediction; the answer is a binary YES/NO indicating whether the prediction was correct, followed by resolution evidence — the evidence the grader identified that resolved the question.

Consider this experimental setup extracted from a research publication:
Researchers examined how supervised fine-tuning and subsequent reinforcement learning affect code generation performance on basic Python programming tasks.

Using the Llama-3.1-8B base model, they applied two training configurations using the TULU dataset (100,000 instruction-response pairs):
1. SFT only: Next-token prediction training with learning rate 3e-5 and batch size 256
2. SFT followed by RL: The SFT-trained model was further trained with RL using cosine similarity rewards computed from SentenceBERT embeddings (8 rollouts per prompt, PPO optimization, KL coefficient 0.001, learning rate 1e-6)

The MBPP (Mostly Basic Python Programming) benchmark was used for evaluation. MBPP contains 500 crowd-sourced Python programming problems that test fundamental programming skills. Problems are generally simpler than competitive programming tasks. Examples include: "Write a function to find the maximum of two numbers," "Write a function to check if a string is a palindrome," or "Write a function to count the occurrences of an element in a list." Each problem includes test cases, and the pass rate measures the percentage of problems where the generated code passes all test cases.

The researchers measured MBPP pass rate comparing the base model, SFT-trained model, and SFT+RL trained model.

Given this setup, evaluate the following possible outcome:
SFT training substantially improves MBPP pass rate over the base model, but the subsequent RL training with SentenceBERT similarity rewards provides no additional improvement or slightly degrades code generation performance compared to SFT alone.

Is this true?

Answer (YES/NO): NO